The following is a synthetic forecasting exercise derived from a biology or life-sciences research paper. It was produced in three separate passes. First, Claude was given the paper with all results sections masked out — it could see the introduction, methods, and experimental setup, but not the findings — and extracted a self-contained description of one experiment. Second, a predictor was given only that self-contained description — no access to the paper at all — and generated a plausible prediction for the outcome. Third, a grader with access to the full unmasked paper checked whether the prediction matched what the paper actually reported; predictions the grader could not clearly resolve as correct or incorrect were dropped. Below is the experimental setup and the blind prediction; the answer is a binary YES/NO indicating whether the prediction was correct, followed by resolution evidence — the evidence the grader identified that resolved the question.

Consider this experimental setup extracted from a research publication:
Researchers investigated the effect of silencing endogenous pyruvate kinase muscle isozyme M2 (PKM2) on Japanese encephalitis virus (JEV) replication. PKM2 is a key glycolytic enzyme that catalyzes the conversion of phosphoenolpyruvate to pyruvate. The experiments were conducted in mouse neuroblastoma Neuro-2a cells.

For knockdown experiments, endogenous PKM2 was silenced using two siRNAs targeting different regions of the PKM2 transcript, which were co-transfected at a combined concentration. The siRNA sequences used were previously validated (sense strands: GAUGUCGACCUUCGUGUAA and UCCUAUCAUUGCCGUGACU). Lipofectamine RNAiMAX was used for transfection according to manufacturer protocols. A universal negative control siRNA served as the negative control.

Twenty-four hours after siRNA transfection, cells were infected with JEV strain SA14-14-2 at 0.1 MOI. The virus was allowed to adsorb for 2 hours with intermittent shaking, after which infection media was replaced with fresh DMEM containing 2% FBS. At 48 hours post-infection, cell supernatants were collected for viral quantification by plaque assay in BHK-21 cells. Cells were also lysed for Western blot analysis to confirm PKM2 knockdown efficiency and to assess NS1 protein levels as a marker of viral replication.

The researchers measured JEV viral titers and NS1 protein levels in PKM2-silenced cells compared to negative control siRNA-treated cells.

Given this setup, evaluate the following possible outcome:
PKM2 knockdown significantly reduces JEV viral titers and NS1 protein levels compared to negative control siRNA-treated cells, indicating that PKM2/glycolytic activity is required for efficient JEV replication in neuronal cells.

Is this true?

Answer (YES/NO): NO